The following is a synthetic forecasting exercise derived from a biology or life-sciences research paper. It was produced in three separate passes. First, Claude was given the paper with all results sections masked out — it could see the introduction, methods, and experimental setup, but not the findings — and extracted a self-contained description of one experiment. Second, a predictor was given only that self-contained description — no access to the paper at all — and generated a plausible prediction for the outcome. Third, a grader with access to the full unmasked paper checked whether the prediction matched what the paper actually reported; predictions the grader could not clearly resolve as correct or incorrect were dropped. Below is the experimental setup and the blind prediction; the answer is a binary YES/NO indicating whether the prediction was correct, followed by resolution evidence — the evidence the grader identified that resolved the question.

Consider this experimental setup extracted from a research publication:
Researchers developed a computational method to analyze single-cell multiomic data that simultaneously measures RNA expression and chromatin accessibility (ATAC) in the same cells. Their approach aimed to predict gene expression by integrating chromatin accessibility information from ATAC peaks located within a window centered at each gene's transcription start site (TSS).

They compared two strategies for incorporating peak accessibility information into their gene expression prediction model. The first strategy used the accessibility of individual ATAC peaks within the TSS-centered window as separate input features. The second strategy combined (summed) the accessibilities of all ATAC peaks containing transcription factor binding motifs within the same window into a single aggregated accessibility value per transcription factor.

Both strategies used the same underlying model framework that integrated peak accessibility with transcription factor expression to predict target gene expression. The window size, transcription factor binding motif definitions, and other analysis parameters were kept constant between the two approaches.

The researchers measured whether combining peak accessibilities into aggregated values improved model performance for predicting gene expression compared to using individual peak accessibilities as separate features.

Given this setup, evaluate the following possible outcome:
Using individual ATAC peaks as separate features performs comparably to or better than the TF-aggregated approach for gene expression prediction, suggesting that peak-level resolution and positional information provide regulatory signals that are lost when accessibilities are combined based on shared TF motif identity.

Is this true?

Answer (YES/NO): YES